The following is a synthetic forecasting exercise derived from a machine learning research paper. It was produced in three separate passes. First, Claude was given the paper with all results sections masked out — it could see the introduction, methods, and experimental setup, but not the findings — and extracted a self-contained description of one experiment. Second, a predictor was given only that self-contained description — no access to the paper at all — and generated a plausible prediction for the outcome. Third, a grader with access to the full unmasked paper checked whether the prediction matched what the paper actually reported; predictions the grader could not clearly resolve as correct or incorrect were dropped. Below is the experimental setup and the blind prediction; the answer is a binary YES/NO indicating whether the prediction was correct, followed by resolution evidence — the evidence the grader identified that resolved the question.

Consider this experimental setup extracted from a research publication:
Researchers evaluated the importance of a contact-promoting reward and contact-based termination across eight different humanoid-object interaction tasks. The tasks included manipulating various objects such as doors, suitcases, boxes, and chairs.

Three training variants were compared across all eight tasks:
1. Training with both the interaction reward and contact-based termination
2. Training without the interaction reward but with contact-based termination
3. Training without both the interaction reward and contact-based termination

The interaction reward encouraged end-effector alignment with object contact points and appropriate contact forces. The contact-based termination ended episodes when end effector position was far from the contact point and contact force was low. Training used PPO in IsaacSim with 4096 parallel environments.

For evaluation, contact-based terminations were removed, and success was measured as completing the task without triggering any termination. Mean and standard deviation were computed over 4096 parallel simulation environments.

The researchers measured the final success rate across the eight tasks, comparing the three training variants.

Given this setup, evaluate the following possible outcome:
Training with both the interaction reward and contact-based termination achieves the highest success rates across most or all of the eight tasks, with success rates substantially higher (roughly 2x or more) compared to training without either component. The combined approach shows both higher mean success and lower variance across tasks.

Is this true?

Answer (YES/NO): NO